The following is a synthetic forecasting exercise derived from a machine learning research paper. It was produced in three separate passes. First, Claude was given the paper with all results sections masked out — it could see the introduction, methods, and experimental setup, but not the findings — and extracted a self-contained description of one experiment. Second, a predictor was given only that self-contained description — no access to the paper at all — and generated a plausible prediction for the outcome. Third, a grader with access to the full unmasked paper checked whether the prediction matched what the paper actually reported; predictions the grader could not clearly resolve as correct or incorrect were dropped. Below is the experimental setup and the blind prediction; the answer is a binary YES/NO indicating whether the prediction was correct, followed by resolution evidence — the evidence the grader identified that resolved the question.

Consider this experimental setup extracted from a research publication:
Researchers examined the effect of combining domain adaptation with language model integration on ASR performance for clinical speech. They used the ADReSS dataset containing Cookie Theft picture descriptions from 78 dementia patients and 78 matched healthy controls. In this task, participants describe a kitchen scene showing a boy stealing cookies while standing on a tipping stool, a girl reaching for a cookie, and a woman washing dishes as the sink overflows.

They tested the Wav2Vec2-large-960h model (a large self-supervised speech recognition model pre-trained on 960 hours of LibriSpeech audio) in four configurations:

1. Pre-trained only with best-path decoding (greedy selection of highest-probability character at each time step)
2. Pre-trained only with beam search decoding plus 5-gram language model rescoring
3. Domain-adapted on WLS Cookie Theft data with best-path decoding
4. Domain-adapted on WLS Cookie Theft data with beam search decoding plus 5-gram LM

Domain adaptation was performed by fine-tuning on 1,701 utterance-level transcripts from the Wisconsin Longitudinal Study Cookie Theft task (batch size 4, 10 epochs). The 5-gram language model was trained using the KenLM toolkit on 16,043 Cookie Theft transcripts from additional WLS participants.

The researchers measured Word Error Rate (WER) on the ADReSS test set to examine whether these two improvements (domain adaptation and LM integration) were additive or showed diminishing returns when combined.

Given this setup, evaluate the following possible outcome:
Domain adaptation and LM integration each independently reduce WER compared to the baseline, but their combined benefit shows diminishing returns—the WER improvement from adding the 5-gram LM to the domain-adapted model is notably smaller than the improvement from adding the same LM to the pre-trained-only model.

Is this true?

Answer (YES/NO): YES